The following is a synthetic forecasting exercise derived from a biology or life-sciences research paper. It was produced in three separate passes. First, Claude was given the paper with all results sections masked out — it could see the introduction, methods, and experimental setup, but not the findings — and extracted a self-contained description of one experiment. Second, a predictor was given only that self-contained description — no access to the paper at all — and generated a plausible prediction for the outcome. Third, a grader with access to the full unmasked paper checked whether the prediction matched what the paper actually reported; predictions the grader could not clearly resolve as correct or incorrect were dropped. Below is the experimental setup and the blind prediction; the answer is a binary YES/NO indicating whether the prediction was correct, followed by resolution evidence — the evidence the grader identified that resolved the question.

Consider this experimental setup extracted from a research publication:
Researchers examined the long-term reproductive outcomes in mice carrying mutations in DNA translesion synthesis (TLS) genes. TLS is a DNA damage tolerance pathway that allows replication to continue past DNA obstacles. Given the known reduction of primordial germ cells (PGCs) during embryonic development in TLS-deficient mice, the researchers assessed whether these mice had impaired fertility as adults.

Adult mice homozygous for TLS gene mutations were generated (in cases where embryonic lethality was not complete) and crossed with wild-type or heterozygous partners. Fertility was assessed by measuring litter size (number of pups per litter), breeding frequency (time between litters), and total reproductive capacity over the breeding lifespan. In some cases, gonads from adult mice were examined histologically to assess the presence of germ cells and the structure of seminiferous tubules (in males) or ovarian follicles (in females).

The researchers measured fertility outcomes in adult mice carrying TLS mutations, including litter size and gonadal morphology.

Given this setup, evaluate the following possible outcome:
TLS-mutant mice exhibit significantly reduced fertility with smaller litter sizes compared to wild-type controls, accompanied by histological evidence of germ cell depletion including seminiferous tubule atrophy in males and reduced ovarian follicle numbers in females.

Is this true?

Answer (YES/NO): NO